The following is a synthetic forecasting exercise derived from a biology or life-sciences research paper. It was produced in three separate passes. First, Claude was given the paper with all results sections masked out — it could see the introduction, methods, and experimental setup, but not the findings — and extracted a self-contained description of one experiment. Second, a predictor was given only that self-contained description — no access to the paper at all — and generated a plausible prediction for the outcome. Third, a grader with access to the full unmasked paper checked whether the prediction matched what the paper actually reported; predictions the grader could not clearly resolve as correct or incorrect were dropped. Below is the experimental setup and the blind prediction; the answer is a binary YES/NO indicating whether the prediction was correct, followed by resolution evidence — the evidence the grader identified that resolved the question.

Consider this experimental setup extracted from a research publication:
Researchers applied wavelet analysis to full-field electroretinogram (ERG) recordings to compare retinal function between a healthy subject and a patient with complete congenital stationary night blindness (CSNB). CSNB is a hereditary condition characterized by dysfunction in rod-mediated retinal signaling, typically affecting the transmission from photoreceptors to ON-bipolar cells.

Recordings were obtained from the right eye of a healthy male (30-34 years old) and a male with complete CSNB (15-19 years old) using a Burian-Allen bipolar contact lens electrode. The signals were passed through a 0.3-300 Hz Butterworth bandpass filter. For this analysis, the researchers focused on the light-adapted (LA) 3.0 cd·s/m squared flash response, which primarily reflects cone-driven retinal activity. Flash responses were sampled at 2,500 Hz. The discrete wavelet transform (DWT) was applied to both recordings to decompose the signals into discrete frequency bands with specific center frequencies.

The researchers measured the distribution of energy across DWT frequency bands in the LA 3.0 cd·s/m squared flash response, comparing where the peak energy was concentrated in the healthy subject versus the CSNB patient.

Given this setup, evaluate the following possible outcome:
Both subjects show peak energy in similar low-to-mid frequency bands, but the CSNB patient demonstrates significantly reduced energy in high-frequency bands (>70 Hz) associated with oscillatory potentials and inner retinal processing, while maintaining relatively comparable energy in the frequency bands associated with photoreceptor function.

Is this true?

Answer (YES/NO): NO